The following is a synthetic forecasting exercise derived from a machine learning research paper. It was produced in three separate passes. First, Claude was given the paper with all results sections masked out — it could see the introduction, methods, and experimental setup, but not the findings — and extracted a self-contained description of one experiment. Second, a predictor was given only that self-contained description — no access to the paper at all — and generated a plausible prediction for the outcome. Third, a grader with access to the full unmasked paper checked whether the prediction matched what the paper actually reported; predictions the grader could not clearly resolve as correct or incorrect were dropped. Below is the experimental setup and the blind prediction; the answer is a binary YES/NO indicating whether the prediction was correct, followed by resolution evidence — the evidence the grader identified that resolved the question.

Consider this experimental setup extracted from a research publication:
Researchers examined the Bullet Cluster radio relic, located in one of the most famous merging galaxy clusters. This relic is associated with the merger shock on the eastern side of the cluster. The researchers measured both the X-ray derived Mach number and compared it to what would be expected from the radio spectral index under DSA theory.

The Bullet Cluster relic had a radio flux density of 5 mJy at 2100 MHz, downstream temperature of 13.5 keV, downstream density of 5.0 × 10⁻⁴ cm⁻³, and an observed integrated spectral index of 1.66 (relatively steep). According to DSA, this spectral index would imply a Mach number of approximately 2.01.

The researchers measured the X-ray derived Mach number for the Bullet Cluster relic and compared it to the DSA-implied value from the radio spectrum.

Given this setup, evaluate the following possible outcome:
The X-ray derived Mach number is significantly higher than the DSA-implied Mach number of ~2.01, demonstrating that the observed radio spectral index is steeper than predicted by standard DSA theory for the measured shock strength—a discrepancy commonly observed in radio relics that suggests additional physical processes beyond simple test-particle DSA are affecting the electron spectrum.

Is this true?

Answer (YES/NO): NO